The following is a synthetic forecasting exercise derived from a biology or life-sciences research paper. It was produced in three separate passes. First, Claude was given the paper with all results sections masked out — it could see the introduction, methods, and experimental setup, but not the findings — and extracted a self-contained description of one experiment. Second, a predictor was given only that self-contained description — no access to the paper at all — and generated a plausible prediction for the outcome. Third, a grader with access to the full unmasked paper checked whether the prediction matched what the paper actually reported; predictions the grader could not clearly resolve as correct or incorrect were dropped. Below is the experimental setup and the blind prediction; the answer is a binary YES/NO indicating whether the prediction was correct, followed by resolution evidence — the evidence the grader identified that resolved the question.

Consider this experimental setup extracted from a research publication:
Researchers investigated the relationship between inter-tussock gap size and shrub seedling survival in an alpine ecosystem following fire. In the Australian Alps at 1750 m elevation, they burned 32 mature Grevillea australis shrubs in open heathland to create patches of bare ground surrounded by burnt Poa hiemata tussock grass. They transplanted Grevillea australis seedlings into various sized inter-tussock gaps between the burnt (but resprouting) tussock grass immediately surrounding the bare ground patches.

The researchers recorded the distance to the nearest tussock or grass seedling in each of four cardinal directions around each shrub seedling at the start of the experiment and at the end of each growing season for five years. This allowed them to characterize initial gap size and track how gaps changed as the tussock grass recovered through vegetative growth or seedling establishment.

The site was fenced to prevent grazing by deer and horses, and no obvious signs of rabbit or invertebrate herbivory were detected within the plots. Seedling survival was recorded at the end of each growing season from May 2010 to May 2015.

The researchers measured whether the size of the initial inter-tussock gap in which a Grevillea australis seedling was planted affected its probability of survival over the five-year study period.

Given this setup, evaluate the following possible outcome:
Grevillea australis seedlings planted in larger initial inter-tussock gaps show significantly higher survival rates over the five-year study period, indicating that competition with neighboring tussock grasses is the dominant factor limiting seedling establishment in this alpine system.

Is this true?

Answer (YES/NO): NO